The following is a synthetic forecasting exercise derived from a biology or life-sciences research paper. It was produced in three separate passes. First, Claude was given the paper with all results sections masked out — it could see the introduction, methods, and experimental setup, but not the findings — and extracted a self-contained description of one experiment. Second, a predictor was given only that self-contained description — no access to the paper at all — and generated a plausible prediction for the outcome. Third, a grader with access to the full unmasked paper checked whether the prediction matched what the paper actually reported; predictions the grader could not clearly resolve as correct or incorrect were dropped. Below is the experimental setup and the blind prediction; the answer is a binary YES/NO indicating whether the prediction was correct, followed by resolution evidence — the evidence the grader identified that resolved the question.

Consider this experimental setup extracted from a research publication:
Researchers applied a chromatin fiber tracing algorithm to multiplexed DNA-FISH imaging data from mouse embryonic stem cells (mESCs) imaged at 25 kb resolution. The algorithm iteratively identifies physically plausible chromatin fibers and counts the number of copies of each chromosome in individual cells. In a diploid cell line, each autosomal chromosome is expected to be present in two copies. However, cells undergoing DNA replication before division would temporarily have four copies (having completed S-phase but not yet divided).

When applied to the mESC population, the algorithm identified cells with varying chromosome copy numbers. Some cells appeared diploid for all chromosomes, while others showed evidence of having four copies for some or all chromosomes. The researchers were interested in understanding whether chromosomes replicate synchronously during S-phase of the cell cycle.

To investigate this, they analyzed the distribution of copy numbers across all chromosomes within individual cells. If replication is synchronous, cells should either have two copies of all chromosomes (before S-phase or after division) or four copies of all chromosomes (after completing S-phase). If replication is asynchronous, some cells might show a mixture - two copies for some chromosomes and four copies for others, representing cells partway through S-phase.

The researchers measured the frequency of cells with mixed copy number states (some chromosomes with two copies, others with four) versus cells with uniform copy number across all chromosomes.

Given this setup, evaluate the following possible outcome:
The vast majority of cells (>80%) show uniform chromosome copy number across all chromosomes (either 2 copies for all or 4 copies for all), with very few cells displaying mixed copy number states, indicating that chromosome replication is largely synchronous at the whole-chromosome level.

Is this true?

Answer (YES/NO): YES